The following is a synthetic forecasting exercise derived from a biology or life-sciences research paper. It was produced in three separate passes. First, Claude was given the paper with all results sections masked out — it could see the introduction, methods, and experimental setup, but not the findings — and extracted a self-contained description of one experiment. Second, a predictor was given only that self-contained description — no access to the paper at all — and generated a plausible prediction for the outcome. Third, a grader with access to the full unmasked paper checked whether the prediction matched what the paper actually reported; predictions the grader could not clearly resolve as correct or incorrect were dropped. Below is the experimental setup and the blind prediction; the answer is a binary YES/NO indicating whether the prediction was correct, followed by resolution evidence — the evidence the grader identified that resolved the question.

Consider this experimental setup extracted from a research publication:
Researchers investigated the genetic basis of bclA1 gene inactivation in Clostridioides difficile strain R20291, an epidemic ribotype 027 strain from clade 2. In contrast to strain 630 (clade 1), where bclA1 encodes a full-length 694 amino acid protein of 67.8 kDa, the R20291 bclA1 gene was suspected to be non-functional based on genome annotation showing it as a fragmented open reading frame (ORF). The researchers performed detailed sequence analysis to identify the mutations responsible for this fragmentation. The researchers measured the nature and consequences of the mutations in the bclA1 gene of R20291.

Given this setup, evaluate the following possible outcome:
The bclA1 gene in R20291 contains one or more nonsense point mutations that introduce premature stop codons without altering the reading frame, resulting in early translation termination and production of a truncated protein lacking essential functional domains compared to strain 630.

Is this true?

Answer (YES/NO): YES